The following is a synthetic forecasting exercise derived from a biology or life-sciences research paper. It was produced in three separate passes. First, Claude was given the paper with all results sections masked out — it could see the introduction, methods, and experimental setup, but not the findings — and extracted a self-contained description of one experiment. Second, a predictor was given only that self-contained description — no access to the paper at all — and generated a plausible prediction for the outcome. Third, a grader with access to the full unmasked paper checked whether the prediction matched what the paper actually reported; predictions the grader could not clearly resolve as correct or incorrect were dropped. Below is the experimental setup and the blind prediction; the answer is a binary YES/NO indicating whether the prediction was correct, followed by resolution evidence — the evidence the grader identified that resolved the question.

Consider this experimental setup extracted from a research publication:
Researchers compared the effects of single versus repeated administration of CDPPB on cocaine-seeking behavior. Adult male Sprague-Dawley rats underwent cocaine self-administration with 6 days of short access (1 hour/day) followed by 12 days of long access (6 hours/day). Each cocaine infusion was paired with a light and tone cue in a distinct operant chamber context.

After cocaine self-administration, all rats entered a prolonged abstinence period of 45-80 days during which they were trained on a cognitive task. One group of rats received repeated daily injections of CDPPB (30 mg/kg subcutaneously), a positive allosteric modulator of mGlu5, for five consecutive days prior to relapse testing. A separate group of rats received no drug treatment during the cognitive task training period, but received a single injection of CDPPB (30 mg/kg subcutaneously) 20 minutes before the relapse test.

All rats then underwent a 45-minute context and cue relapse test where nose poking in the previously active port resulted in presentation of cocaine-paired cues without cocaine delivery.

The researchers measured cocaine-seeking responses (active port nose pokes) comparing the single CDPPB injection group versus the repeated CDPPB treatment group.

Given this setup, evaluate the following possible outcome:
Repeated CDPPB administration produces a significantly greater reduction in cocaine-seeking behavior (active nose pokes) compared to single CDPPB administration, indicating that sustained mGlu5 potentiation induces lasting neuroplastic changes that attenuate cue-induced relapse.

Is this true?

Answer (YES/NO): NO